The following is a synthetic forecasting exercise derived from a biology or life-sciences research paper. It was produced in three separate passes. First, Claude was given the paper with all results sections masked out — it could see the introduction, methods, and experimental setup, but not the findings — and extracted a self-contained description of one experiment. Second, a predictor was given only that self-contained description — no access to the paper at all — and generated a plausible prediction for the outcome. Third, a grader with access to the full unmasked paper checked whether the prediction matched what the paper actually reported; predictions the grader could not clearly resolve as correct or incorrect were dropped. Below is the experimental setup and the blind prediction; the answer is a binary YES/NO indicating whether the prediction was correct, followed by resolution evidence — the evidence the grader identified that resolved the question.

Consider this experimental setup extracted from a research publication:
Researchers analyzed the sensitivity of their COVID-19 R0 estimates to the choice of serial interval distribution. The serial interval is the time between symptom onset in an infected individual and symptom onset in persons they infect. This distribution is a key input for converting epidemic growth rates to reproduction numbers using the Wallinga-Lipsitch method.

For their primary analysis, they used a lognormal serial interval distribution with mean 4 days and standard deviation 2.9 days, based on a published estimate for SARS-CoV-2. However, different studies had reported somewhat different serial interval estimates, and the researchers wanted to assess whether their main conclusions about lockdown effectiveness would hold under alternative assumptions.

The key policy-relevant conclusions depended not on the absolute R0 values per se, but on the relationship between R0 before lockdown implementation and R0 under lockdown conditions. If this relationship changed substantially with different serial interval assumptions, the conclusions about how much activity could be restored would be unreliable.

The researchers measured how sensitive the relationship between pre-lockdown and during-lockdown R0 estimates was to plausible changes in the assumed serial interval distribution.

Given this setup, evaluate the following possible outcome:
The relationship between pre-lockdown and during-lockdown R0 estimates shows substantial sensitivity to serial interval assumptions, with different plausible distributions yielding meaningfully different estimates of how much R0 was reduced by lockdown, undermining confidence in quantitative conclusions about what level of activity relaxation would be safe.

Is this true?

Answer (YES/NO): NO